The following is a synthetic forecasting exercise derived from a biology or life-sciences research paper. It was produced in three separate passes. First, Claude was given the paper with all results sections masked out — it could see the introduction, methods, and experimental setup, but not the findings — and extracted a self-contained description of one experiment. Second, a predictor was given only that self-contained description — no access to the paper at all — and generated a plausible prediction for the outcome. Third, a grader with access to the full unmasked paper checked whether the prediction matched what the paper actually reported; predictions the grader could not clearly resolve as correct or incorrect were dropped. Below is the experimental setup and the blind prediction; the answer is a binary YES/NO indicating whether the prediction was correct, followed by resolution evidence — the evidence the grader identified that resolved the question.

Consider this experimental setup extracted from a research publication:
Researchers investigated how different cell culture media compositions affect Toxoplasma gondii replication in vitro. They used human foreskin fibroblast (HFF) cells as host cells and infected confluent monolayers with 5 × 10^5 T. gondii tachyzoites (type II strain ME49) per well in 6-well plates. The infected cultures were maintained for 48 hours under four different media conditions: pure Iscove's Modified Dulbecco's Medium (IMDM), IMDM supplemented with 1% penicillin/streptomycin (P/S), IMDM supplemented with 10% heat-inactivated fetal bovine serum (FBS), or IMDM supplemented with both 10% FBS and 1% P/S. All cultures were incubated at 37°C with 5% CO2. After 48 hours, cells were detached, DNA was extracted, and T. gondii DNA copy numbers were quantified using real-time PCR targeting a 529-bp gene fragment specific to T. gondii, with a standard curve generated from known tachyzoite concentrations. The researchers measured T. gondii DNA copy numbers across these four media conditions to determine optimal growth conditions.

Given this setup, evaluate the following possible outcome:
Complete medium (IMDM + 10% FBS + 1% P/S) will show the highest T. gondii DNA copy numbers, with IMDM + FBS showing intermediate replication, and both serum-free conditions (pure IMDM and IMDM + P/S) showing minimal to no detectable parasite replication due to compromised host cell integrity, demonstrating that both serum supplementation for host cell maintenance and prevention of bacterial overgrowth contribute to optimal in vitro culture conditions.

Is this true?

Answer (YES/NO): NO